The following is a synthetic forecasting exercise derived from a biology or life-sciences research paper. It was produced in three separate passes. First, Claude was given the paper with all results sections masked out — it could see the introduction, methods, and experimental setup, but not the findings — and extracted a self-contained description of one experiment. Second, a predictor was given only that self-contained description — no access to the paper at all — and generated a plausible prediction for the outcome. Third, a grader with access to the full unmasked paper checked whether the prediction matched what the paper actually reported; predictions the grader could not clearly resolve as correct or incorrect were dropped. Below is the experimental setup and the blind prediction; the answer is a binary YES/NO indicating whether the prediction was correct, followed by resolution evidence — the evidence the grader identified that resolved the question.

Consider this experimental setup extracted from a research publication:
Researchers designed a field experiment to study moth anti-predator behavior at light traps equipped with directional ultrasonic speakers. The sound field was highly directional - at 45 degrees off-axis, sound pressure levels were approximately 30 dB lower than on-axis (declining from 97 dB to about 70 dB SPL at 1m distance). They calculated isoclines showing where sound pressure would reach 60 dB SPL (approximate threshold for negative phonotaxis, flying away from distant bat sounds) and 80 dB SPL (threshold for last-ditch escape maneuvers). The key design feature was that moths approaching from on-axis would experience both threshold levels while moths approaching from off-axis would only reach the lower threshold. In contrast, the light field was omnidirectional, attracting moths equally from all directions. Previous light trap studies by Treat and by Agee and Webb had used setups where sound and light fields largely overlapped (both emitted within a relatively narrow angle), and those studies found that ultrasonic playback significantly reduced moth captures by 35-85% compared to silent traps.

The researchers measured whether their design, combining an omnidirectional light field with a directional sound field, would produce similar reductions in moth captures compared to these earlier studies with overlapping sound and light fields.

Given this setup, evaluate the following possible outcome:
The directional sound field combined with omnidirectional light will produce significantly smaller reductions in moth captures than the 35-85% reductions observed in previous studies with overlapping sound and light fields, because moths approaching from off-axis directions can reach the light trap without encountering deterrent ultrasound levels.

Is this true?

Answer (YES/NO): NO